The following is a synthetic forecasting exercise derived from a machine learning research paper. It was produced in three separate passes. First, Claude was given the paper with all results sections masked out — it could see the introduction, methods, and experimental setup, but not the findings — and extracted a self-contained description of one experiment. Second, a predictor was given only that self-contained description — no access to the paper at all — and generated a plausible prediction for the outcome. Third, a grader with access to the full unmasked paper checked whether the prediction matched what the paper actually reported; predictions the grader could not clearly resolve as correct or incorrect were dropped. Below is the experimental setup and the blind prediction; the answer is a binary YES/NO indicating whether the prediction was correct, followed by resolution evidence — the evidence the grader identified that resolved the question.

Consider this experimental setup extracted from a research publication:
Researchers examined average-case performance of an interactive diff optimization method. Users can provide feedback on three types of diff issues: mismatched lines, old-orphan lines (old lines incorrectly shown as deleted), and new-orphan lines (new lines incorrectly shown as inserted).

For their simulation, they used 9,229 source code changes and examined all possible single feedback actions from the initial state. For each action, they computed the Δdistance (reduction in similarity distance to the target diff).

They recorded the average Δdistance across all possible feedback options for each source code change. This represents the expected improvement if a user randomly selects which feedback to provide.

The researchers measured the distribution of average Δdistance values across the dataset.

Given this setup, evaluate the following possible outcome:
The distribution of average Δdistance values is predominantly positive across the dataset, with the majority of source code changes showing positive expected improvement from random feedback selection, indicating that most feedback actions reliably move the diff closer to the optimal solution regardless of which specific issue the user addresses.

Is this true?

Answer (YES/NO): YES